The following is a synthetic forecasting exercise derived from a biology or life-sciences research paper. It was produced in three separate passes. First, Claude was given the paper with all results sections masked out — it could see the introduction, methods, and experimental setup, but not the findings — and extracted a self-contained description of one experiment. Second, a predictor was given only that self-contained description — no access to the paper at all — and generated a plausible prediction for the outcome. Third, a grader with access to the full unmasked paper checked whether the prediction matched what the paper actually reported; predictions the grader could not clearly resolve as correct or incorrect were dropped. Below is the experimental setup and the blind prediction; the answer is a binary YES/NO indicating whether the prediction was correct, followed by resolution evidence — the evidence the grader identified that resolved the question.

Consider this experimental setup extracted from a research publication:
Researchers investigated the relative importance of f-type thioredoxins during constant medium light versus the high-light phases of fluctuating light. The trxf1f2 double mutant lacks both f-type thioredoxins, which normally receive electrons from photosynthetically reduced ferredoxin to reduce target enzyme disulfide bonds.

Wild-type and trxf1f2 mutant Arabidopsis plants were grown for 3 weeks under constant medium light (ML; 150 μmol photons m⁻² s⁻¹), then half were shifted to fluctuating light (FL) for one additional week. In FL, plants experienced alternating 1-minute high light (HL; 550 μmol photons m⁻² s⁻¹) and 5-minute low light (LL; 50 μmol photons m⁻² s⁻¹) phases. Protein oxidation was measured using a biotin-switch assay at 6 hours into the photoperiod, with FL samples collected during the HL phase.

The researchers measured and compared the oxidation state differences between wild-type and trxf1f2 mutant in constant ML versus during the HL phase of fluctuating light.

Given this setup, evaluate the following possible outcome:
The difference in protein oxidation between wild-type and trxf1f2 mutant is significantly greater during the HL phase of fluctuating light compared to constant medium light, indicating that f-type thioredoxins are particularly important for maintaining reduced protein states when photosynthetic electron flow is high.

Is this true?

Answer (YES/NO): YES